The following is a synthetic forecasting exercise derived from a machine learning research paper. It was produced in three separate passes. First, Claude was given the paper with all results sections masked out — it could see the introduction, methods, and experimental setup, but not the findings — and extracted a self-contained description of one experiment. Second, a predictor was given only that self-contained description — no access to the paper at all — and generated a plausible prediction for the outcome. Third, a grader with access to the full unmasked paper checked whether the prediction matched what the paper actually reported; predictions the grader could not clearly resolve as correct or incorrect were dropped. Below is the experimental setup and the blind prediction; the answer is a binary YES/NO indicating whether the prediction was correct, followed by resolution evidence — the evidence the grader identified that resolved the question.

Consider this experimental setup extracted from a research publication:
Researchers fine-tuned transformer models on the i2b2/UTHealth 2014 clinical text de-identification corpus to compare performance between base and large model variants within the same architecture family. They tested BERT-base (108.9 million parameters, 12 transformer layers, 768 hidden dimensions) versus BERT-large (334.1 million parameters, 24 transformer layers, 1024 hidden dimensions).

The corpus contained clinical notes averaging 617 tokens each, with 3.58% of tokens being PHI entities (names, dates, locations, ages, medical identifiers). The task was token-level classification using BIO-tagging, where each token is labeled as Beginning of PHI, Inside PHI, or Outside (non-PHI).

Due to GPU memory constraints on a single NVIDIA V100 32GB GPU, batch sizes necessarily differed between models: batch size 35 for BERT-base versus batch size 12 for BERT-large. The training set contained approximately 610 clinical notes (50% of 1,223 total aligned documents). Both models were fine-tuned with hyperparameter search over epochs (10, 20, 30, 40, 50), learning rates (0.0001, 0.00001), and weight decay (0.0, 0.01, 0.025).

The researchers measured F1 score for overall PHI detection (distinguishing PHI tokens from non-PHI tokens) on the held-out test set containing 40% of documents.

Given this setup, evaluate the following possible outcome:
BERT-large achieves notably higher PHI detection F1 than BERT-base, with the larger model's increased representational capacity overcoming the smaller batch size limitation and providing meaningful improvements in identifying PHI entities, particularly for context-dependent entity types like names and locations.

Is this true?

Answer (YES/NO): NO